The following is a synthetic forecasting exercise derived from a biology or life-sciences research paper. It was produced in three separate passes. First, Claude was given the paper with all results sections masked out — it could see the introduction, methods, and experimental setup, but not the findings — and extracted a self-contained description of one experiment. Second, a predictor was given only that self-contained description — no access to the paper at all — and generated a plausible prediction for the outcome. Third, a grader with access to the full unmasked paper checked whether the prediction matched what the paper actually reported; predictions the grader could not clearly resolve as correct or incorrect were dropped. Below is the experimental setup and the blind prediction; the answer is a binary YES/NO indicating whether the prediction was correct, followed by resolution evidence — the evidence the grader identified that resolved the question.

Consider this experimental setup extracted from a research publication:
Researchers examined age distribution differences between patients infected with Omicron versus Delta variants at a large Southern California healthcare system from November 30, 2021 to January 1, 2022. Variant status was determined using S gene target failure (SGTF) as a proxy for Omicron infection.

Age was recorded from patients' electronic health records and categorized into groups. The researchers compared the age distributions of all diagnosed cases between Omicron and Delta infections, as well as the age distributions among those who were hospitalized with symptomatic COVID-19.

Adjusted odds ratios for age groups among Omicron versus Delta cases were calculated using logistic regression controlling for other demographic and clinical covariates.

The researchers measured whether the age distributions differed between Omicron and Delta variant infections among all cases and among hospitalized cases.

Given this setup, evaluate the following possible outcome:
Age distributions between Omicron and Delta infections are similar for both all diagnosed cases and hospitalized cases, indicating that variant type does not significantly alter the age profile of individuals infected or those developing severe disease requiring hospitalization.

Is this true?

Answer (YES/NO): NO